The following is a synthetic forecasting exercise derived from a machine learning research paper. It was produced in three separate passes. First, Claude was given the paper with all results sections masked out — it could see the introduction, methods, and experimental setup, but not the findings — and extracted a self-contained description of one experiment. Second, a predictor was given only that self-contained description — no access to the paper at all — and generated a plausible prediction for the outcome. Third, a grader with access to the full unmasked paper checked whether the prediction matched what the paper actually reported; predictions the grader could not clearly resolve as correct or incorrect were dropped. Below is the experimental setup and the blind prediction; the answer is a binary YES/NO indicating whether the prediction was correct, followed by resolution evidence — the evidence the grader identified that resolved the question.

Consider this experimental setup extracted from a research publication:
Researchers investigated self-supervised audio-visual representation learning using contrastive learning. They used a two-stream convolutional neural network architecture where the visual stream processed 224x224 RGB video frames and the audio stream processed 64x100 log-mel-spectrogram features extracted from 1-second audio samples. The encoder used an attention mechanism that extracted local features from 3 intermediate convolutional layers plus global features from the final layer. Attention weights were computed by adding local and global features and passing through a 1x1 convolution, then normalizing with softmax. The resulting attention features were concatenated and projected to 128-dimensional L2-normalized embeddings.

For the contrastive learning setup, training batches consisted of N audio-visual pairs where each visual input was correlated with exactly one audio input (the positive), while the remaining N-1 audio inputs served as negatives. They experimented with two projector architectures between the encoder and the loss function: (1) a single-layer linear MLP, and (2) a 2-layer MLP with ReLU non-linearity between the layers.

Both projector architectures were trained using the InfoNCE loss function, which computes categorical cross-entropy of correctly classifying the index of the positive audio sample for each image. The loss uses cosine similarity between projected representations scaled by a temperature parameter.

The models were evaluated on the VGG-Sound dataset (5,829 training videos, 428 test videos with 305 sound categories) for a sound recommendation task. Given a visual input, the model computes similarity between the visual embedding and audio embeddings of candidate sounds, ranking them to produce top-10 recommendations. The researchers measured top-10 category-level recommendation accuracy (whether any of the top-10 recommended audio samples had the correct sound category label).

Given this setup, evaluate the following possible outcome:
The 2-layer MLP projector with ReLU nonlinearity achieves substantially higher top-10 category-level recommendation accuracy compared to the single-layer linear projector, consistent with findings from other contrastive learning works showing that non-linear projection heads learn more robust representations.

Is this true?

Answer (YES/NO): NO